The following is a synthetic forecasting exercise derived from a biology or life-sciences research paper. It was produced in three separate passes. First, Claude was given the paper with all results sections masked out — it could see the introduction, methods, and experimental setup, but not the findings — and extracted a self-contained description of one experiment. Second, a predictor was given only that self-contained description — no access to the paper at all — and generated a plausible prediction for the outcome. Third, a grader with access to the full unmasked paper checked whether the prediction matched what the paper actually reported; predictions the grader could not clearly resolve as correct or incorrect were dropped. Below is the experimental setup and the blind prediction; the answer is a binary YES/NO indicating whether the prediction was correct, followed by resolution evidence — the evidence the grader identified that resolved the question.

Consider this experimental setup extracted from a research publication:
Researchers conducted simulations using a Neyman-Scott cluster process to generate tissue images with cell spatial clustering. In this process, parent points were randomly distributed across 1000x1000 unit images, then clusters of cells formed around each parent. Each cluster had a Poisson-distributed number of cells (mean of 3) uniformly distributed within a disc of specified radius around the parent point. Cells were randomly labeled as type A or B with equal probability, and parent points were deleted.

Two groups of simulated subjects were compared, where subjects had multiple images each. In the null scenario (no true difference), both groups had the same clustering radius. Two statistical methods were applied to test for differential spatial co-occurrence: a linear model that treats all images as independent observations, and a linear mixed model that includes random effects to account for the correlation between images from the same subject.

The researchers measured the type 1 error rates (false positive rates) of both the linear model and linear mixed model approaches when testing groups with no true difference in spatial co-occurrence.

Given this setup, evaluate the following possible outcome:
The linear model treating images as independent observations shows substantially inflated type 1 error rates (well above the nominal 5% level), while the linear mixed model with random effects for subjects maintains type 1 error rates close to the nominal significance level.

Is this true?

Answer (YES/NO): YES